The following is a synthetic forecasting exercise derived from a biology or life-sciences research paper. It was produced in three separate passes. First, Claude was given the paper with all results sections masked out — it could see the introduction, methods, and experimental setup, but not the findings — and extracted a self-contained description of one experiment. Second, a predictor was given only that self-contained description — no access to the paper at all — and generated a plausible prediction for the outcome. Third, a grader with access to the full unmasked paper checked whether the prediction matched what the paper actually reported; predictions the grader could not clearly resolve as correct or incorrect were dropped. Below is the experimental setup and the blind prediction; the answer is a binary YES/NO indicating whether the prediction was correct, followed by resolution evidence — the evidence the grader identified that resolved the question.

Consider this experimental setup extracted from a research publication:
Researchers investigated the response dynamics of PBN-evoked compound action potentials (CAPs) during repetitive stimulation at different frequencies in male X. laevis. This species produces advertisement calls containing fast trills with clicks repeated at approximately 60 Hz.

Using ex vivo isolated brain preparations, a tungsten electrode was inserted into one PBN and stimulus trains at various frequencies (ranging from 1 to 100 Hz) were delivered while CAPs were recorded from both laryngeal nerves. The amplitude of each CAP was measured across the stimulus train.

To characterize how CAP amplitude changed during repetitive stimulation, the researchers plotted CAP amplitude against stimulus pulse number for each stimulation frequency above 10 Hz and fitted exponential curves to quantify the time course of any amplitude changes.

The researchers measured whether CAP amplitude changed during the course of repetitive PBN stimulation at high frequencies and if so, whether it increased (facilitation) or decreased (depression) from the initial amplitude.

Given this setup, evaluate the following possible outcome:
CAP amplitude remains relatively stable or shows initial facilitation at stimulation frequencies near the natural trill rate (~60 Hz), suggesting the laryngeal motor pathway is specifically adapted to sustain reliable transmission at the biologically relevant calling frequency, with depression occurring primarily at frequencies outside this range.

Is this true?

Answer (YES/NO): NO